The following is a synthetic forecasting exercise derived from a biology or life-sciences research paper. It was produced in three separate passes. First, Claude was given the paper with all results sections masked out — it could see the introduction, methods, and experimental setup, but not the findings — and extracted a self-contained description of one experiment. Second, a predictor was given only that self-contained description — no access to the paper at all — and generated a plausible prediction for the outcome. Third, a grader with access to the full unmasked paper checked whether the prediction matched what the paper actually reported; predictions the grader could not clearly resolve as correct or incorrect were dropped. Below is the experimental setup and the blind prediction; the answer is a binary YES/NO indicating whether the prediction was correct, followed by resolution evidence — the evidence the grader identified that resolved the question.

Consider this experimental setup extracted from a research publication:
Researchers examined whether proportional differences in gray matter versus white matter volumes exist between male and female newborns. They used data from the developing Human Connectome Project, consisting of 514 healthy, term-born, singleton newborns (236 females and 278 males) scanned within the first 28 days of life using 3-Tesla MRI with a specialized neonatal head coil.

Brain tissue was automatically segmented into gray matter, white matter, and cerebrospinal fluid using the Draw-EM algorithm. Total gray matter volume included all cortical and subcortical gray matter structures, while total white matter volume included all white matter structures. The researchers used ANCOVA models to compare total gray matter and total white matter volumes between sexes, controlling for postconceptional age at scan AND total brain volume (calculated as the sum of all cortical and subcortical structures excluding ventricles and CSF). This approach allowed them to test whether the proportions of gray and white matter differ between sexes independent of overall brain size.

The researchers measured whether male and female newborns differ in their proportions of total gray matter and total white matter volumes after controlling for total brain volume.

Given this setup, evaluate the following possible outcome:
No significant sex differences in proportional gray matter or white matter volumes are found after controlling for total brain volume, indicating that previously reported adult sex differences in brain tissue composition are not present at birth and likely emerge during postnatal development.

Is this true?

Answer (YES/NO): NO